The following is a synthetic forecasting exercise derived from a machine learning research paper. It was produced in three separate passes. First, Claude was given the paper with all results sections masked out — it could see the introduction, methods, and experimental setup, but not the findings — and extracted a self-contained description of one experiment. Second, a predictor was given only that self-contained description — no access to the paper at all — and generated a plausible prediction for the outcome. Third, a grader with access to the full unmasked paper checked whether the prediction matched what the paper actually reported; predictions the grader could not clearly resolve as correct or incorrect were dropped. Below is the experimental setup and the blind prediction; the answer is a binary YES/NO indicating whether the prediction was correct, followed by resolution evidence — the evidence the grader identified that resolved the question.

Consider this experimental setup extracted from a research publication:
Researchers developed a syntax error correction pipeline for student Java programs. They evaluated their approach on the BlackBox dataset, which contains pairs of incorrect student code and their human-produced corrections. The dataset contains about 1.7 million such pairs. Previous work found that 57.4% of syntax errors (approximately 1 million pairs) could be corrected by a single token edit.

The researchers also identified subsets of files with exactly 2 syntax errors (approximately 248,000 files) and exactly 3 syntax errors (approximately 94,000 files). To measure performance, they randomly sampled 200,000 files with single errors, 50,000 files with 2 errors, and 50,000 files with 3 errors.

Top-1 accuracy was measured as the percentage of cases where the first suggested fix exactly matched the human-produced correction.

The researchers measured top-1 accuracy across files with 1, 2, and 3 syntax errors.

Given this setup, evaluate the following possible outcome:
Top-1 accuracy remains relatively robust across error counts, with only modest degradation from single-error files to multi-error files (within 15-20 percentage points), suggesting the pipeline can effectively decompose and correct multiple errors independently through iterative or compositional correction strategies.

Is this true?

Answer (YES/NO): NO